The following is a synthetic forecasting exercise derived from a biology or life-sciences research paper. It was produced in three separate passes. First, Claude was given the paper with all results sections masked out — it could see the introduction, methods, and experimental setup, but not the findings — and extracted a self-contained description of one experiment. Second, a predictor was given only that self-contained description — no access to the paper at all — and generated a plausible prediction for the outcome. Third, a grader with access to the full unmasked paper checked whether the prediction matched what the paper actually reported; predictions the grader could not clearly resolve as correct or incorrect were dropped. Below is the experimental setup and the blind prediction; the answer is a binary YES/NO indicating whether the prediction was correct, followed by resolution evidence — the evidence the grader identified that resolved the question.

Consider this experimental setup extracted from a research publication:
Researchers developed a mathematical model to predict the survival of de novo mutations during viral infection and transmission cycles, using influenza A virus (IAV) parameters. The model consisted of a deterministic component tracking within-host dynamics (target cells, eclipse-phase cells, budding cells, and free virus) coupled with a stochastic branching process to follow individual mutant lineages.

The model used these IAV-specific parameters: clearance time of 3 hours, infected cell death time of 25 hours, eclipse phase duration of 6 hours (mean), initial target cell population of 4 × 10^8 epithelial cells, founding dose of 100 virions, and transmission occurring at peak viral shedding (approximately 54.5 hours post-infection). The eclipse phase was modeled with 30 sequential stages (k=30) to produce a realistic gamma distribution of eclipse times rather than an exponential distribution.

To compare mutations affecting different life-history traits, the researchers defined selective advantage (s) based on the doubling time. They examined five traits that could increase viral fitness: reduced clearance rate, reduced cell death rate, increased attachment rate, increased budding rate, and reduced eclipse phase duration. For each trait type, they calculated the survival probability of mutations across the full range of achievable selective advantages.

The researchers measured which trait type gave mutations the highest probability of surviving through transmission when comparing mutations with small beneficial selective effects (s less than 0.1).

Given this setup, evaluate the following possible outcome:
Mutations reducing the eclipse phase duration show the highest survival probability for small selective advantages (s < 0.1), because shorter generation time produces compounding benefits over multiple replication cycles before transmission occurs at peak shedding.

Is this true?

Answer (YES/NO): NO